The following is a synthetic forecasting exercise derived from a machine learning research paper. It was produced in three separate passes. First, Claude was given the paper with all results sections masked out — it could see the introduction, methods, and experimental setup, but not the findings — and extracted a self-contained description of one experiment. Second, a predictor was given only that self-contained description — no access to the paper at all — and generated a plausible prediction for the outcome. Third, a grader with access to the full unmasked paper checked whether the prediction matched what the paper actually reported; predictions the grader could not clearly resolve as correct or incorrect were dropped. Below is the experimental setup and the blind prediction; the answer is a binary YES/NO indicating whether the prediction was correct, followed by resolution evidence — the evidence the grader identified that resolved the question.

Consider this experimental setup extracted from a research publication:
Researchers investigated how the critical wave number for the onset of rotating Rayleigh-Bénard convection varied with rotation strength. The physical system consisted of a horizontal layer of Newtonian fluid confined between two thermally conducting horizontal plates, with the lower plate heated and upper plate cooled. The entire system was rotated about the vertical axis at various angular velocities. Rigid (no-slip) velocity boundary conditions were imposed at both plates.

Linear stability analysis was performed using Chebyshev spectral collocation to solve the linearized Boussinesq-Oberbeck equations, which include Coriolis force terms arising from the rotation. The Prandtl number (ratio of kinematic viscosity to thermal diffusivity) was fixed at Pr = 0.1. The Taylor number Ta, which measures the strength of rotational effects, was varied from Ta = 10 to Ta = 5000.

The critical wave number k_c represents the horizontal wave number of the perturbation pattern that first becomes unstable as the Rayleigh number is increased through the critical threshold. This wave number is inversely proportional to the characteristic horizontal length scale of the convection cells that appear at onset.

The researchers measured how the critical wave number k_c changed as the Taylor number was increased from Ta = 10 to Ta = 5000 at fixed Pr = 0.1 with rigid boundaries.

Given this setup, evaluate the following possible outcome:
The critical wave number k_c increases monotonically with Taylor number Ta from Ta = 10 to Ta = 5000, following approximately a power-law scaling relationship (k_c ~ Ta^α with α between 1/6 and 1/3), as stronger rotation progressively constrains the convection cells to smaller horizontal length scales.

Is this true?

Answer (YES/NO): NO